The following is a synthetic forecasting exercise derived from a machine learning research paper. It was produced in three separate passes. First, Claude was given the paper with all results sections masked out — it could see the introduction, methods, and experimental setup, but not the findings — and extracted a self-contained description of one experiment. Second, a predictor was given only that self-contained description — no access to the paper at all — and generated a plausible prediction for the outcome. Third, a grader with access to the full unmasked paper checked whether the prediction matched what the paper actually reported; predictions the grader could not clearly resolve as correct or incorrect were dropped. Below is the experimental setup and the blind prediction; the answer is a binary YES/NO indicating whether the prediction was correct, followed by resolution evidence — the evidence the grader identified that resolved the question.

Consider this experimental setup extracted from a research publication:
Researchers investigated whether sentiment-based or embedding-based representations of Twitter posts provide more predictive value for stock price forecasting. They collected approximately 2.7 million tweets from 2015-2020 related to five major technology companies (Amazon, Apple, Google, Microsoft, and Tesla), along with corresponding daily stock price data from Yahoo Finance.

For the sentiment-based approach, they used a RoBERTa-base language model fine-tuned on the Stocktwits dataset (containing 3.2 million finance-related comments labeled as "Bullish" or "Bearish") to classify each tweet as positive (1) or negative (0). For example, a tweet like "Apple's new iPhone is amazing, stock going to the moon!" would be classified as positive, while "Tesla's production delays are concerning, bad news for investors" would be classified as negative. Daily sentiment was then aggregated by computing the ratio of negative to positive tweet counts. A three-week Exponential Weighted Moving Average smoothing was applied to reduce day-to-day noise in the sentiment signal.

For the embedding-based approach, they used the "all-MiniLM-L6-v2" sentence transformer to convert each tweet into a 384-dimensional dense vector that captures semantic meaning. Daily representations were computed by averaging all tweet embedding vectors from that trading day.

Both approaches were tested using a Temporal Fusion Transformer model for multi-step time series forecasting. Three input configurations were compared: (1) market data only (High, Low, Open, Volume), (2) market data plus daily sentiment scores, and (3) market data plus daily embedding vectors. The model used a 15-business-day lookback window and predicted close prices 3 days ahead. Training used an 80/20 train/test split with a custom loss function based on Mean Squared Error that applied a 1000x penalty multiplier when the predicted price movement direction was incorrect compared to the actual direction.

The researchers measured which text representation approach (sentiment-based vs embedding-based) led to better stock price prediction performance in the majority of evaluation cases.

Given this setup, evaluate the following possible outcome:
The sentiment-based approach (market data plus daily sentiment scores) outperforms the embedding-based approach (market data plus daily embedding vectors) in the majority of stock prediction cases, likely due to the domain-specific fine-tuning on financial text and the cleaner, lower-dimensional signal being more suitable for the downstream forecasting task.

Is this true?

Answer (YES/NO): YES